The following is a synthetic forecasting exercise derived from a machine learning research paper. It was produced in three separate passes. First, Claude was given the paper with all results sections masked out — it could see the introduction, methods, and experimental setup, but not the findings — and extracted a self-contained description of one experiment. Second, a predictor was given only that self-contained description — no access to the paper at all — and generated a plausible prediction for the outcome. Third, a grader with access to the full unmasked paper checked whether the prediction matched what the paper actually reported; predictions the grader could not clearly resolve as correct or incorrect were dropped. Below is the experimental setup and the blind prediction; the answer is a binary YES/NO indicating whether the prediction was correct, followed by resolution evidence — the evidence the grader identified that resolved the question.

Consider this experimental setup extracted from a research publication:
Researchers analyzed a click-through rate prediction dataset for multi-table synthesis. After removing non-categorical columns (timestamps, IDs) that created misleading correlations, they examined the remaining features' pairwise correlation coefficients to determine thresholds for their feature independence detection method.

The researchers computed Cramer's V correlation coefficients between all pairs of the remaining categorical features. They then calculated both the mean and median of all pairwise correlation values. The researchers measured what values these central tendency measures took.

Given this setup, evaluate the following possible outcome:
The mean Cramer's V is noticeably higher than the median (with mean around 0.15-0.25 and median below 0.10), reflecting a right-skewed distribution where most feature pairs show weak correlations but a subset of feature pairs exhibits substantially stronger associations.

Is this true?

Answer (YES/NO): NO